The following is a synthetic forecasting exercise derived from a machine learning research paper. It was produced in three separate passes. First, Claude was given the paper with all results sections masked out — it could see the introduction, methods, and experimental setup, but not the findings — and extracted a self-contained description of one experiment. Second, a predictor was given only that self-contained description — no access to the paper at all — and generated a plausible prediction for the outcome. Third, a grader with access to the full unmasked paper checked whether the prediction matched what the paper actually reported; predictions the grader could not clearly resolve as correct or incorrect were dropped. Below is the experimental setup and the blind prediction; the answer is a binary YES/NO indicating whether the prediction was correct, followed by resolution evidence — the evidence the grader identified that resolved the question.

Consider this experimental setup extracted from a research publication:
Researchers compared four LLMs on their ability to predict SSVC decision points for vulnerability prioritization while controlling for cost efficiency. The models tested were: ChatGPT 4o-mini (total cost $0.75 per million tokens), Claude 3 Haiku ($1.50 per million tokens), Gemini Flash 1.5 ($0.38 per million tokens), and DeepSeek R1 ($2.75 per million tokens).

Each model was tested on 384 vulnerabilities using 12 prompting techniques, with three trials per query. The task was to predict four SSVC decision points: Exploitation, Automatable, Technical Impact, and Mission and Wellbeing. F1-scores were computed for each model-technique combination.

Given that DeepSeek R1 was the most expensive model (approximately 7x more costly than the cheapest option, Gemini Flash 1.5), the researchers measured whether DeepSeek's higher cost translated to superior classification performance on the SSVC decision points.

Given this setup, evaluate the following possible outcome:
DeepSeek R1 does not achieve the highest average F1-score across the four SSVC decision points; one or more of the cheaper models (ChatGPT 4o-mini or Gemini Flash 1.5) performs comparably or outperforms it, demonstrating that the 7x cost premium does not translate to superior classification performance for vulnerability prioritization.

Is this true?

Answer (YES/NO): YES